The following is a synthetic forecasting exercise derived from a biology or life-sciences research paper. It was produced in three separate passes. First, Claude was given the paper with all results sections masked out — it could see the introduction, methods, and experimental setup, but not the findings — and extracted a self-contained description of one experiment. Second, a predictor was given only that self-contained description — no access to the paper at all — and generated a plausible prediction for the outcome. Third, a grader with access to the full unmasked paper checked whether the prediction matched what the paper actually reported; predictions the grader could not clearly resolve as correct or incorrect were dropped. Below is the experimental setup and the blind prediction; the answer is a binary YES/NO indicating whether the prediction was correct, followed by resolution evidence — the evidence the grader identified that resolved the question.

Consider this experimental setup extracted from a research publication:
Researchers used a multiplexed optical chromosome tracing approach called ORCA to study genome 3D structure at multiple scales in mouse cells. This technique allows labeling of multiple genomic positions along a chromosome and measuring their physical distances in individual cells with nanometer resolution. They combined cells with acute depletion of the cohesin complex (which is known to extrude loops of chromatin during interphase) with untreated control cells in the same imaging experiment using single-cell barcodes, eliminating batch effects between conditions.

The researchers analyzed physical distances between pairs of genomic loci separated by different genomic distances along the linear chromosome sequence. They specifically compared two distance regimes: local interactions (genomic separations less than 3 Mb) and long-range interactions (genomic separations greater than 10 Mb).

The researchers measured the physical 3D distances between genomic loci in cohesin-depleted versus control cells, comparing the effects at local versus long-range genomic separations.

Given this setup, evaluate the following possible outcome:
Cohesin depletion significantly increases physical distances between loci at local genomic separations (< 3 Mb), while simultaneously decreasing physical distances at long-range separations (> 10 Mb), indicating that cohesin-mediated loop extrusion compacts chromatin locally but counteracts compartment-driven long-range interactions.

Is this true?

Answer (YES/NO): YES